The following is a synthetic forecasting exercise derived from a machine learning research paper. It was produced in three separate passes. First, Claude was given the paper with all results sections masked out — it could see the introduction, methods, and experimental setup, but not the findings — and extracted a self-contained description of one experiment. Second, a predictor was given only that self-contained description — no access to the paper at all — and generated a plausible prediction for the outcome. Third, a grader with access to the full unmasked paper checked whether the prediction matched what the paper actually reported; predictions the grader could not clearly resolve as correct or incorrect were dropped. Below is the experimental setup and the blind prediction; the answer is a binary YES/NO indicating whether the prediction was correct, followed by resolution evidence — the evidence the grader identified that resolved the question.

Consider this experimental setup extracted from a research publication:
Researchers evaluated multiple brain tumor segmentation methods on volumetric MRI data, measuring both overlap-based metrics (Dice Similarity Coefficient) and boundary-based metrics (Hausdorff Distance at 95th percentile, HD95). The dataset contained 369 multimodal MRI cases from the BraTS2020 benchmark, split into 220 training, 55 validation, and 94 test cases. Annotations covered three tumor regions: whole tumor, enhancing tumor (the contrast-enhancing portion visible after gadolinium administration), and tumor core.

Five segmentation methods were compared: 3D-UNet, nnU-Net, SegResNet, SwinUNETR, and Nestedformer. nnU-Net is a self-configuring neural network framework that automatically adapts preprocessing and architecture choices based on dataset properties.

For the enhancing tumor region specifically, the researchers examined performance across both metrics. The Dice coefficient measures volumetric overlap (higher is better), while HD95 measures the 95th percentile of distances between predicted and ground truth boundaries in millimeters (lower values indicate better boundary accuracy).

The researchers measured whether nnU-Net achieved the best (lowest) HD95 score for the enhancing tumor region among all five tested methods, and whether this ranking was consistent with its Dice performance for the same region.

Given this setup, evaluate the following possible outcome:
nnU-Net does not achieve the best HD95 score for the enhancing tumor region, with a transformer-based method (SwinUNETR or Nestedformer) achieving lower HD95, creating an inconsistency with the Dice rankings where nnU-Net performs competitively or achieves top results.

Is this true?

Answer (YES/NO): NO